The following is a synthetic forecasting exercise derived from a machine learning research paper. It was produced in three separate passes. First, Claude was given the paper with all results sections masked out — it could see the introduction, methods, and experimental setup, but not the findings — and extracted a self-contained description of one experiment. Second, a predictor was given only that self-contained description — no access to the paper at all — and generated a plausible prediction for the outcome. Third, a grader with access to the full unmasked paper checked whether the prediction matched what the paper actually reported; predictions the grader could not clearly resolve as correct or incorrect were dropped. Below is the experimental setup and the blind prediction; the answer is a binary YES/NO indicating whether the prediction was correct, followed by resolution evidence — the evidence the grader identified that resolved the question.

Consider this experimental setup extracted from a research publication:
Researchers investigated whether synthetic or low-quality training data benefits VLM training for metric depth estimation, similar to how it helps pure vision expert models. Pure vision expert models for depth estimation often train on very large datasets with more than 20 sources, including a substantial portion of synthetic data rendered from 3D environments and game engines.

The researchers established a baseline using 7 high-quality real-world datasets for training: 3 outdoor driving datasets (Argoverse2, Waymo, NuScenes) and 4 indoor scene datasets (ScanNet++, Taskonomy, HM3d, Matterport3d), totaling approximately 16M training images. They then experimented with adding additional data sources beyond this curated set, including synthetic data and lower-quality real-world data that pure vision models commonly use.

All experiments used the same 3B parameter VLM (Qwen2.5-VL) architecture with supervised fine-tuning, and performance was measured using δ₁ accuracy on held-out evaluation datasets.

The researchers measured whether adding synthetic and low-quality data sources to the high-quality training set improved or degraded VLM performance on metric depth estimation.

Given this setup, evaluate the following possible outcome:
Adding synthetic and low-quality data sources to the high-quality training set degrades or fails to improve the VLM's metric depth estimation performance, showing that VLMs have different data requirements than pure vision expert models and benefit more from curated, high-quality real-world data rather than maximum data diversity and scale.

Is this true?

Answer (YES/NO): YES